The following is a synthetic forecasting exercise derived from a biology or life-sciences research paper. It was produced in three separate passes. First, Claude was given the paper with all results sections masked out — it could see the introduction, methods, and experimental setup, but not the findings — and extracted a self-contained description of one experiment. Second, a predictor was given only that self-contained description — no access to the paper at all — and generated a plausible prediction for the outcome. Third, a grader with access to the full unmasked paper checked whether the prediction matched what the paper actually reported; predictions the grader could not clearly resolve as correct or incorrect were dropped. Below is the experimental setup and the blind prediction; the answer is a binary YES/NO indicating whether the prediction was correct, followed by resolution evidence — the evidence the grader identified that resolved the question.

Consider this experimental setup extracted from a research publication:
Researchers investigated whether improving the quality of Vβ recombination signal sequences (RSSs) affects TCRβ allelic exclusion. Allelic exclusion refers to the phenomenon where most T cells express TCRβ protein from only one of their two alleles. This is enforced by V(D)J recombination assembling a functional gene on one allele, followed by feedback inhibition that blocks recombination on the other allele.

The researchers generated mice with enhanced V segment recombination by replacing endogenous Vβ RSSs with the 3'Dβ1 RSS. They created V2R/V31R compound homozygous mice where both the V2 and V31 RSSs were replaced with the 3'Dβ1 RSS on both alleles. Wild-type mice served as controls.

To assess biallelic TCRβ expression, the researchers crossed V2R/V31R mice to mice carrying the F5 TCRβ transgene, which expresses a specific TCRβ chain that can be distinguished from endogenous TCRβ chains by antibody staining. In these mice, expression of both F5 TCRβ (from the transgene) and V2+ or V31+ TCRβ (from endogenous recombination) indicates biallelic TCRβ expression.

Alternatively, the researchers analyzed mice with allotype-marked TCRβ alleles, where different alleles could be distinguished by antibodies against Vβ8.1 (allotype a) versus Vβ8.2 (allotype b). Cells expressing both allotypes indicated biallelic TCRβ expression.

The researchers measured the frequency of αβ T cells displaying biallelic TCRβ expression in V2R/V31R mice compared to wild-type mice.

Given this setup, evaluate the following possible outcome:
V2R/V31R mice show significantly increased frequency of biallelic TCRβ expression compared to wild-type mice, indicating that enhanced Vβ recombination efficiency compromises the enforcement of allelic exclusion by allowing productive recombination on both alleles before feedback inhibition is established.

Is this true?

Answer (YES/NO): YES